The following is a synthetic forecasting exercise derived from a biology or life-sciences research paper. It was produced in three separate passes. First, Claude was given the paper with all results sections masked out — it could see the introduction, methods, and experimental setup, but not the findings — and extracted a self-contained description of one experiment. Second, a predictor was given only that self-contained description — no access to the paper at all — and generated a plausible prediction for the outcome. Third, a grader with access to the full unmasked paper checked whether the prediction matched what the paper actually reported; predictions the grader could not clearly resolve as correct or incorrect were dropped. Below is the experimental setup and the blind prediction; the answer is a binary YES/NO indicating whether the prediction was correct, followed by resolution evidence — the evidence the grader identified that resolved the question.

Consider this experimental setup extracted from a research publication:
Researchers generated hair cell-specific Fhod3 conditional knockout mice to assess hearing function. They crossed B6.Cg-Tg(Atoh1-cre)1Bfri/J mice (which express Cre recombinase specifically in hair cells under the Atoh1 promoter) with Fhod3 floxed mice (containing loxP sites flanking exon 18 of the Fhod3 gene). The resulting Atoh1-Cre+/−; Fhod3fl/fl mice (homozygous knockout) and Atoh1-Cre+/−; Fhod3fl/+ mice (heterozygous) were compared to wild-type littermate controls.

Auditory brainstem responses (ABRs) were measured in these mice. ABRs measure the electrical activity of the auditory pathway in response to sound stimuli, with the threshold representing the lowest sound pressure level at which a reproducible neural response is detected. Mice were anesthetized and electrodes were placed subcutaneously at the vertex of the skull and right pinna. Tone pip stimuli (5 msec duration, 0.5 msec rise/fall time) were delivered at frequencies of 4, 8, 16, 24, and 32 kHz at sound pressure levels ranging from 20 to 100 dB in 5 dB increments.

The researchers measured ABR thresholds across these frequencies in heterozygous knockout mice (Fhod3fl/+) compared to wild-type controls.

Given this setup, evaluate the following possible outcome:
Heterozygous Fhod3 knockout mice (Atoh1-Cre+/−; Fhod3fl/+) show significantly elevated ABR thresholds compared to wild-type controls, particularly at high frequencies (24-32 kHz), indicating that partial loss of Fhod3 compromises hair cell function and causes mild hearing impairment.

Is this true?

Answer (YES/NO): YES